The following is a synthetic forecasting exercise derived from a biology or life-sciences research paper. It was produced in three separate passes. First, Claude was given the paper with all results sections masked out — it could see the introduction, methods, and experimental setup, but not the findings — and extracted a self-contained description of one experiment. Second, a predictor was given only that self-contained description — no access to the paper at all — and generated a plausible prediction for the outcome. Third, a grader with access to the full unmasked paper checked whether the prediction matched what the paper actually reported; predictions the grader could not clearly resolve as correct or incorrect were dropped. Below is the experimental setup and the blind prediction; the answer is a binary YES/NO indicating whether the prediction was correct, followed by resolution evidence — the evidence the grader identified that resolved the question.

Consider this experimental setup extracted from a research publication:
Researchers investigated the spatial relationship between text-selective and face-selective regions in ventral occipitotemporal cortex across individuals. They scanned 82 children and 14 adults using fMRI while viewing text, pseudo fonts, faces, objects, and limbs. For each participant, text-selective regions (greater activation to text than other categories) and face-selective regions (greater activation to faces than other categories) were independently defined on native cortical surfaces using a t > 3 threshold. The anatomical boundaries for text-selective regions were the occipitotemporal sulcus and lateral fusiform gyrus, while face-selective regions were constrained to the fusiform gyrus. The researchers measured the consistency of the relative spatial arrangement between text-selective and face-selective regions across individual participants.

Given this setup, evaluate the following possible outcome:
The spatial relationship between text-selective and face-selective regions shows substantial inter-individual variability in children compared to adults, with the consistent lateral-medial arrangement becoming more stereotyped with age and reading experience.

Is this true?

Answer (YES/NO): NO